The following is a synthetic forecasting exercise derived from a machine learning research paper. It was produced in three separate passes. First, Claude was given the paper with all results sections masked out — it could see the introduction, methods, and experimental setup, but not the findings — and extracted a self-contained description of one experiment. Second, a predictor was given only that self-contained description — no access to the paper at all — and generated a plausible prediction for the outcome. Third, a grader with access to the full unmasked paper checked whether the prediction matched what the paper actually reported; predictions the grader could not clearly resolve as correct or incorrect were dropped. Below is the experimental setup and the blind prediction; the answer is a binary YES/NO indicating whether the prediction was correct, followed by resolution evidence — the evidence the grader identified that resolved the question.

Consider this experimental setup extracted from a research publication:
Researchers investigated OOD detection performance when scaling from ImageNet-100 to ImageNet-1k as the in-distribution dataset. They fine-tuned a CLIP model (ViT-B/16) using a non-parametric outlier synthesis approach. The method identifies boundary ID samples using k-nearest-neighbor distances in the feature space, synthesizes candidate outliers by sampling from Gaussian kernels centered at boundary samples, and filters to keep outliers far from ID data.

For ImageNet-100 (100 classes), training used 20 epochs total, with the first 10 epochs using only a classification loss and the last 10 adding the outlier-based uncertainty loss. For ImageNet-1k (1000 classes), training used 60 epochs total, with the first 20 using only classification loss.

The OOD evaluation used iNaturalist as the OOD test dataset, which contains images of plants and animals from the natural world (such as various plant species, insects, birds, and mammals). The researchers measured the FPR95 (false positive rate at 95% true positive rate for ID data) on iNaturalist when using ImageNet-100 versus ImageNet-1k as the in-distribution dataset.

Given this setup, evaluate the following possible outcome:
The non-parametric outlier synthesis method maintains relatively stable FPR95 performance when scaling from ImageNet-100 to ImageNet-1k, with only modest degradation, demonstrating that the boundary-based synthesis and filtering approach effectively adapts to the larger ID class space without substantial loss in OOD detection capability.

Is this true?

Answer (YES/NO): NO